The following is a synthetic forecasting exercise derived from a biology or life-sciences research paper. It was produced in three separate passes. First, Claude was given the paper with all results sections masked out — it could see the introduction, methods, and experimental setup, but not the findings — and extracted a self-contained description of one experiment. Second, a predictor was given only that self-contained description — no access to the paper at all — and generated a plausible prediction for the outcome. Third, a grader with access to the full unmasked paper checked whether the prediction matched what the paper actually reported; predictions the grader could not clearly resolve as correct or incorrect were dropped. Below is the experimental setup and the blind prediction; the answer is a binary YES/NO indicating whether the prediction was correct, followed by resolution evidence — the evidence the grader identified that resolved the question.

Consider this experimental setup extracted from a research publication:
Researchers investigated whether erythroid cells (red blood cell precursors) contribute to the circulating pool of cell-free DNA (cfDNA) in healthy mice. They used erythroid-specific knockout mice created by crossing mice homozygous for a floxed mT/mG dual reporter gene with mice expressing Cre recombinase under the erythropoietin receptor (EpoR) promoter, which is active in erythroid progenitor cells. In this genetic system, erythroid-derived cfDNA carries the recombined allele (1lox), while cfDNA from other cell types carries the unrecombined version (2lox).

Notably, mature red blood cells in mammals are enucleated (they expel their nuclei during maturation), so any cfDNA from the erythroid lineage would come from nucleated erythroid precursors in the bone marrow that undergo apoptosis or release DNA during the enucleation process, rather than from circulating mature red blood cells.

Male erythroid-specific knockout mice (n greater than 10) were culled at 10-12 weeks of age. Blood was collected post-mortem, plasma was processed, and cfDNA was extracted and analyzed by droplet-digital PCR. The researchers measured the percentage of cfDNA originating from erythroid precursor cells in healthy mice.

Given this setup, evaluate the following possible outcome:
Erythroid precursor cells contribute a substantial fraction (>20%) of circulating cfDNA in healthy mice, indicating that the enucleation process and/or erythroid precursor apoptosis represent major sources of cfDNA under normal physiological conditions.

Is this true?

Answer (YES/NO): NO